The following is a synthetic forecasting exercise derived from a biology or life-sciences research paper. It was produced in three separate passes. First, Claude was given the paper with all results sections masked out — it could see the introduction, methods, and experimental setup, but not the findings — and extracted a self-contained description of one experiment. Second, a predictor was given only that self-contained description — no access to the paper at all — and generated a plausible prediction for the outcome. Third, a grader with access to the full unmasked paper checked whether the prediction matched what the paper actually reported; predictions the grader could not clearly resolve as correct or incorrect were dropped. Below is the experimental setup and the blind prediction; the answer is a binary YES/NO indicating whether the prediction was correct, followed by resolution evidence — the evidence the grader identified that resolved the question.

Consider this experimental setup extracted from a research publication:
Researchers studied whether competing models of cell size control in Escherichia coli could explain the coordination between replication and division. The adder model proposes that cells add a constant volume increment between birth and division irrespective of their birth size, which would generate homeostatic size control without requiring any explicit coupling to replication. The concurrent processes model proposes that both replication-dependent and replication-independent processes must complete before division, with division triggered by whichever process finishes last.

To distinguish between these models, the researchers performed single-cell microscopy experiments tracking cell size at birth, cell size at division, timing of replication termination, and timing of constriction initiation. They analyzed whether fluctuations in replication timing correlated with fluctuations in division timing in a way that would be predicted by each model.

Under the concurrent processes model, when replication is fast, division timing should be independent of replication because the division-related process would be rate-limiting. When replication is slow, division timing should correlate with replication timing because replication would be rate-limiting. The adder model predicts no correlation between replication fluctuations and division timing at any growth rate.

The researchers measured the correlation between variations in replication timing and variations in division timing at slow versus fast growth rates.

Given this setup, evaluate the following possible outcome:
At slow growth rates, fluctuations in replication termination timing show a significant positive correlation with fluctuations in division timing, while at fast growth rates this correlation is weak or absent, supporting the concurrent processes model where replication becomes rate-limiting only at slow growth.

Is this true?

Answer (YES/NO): YES